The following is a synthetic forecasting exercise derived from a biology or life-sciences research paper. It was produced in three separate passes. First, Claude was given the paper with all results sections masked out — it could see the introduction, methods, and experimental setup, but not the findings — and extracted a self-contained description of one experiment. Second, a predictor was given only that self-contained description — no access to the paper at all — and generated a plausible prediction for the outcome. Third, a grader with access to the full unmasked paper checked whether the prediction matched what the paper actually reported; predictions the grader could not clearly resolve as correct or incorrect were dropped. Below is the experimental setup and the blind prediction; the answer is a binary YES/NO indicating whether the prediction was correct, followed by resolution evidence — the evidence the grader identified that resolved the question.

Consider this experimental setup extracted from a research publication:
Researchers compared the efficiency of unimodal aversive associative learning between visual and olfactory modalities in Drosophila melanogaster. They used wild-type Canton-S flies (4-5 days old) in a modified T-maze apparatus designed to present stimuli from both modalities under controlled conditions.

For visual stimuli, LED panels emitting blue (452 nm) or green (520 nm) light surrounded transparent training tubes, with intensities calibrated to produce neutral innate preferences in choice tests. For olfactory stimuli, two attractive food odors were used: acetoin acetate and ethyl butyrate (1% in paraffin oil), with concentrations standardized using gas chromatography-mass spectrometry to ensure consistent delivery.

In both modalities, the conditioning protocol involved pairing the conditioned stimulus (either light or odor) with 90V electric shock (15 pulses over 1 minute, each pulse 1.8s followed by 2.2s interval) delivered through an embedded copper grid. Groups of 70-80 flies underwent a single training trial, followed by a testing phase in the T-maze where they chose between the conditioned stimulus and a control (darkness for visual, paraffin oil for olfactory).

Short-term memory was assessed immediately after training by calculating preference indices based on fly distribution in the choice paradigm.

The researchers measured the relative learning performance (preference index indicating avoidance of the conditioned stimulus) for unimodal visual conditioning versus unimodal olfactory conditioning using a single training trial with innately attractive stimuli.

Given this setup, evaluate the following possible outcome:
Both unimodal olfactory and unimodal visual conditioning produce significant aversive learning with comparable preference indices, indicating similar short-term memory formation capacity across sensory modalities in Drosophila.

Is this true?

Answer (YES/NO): NO